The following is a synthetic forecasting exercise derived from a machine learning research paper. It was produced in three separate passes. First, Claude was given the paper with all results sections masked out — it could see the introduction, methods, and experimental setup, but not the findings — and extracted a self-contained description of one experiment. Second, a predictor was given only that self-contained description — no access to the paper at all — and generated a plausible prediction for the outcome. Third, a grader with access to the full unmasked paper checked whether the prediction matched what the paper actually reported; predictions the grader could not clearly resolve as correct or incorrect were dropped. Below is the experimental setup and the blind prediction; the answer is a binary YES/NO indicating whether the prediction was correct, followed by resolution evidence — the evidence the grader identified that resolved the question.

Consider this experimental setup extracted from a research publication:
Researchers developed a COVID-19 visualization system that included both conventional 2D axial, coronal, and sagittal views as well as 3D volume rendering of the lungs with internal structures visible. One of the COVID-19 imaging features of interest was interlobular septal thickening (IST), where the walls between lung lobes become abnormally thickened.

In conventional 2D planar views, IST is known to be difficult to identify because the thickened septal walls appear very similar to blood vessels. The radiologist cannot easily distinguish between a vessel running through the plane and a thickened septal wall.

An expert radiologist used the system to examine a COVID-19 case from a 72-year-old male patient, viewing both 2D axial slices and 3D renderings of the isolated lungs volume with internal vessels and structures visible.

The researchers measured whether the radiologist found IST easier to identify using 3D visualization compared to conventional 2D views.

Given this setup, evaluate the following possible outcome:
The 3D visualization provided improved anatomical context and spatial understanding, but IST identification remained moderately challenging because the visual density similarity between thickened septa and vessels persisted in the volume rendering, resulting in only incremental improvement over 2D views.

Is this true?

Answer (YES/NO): NO